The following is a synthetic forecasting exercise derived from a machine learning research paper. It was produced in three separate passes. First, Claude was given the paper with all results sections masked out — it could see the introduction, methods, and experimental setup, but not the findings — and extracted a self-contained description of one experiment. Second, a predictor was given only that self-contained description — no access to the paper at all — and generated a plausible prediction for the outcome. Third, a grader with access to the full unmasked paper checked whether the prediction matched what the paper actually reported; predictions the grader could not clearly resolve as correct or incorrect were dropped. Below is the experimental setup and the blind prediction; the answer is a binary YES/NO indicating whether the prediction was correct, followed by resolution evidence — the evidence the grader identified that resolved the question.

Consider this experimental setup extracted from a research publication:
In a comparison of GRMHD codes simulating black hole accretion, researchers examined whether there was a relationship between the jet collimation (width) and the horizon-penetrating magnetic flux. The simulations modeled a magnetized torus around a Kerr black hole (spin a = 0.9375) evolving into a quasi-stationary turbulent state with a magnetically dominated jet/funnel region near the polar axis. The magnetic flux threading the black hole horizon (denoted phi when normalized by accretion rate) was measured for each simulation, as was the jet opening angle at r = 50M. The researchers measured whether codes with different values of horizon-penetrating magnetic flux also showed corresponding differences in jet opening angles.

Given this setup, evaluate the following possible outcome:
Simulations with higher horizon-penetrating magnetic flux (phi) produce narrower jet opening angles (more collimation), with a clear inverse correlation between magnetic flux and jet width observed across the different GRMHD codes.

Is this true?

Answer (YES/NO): NO